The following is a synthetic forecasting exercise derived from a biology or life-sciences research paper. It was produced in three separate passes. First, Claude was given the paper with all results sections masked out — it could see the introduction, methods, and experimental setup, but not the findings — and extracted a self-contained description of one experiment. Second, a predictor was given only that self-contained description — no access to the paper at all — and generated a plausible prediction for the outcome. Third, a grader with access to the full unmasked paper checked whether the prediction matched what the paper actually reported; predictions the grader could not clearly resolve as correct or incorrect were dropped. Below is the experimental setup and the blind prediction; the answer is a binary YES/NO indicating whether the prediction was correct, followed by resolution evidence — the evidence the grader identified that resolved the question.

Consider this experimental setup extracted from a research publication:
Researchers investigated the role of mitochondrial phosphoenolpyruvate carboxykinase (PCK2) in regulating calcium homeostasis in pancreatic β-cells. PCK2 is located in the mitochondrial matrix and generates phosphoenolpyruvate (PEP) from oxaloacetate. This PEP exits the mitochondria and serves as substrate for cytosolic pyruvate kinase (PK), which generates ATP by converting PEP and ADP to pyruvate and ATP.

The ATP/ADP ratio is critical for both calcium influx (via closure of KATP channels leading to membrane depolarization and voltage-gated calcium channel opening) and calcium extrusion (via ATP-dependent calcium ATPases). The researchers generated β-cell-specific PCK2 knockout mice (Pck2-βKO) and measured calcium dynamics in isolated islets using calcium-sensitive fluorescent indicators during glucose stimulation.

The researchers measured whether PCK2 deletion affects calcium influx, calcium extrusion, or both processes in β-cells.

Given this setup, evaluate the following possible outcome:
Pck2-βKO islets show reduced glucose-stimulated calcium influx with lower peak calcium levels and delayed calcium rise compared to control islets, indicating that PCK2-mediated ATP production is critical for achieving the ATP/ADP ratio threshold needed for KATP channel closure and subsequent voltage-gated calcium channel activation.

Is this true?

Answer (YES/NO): NO